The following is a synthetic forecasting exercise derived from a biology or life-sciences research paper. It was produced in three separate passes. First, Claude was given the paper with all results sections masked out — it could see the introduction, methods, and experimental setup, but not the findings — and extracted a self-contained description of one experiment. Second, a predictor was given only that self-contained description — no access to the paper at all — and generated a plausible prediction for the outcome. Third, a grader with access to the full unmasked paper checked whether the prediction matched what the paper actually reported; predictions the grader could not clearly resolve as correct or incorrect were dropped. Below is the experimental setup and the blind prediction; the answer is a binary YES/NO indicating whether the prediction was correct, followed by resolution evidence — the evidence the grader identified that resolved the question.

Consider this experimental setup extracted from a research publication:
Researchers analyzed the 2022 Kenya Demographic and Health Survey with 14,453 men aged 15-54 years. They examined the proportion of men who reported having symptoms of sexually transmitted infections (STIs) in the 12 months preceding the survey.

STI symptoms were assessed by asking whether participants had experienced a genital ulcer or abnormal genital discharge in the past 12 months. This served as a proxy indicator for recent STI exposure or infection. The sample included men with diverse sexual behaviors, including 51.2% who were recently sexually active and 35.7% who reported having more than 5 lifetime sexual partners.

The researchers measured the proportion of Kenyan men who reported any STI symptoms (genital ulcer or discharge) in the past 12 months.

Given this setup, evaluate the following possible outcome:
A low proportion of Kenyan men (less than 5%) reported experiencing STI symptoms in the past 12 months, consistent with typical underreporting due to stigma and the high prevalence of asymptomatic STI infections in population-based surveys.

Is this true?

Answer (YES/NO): YES